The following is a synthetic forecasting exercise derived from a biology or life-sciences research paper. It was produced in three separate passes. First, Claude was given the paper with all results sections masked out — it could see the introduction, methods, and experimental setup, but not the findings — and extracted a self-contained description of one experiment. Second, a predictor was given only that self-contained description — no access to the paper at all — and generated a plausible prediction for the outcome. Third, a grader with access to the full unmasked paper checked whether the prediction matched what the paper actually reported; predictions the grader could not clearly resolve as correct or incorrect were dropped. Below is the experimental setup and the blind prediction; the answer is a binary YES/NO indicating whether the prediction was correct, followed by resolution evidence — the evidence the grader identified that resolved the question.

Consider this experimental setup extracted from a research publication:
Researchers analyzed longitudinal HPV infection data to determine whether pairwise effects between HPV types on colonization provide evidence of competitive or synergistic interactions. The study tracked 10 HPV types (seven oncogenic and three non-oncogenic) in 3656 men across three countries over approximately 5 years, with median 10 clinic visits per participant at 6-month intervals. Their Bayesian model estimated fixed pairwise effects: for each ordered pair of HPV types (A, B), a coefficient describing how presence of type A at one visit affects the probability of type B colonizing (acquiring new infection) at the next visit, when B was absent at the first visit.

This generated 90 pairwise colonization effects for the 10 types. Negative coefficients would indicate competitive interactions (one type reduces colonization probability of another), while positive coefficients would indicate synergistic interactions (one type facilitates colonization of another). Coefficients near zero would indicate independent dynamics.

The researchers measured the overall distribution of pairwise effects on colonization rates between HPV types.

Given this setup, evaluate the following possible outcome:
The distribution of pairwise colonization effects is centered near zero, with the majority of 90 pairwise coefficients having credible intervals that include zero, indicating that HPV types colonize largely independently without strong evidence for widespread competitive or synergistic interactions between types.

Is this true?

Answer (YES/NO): YES